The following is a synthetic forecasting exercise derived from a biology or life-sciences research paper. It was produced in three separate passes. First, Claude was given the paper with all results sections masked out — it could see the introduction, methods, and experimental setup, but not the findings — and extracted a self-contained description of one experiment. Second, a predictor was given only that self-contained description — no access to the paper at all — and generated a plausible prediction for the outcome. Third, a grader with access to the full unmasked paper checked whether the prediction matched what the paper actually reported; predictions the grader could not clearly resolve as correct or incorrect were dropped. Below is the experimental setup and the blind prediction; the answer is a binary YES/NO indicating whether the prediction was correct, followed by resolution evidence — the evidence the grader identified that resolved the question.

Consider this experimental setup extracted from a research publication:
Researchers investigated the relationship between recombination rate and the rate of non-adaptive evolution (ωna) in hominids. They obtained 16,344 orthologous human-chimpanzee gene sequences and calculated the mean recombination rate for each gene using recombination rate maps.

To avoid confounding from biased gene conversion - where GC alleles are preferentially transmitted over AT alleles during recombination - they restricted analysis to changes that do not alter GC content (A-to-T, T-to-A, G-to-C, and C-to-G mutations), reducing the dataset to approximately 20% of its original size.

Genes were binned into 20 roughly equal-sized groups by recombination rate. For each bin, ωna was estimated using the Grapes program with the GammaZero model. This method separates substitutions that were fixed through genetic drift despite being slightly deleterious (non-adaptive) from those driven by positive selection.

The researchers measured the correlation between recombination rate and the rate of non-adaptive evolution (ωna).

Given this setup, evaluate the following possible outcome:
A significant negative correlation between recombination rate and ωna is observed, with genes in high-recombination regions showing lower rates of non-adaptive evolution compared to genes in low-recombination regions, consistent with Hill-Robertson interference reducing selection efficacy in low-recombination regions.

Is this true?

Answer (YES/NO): YES